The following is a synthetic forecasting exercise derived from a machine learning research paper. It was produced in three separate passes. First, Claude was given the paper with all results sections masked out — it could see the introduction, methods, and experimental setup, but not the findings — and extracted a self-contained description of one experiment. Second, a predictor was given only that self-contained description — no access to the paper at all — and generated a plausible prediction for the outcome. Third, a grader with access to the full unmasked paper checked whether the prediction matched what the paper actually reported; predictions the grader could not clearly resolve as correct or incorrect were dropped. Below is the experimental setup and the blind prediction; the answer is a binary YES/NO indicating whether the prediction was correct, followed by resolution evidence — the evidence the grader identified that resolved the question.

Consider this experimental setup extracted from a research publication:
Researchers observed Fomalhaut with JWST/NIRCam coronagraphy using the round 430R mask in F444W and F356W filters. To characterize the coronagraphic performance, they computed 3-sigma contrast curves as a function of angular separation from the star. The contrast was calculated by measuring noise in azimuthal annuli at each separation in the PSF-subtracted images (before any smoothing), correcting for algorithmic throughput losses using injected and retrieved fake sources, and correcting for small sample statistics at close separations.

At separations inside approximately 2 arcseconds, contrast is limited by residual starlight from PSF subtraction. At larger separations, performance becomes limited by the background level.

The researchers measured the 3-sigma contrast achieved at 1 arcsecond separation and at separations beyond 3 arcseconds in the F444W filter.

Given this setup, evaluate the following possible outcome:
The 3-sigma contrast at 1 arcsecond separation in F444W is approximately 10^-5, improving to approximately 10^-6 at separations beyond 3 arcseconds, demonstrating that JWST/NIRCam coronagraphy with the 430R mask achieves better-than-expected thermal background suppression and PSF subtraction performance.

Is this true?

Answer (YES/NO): NO